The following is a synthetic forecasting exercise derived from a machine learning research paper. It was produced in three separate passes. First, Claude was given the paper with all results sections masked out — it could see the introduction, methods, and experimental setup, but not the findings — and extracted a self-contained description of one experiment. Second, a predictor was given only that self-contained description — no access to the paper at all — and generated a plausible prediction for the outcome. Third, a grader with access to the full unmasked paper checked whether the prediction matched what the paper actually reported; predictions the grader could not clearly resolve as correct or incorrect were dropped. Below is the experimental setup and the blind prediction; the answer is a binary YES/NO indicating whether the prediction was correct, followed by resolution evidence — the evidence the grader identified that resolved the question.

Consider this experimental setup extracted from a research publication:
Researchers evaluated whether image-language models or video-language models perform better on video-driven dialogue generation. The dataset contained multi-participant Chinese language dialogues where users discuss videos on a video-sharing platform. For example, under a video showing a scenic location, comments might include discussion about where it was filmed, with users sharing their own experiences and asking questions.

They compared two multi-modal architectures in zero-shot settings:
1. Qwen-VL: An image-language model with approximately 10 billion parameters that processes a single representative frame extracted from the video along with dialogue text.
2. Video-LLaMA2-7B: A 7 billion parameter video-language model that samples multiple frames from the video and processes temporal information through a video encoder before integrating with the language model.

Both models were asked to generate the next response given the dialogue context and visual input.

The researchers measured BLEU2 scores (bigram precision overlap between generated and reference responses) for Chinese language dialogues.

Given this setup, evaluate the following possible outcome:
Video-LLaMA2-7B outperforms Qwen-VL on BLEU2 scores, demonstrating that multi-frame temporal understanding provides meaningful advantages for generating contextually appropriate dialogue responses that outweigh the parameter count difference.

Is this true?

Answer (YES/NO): YES